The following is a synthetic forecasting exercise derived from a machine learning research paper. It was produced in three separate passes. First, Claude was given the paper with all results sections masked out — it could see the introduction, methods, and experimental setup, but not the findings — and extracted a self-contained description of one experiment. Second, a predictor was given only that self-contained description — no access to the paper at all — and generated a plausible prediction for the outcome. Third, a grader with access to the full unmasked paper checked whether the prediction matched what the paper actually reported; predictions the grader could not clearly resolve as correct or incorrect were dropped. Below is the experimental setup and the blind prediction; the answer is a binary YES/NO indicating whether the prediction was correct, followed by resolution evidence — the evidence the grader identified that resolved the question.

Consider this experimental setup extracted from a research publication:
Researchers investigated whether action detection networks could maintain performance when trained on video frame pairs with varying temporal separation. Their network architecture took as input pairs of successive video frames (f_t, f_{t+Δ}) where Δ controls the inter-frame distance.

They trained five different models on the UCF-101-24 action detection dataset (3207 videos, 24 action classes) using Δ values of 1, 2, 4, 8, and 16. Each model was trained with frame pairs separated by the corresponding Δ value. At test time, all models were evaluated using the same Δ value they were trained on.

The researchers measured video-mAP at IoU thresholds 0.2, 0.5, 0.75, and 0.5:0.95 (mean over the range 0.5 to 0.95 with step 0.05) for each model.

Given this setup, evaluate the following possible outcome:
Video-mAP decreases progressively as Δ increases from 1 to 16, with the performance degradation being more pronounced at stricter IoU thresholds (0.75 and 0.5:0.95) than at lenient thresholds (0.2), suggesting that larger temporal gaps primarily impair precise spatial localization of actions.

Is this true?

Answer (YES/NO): NO